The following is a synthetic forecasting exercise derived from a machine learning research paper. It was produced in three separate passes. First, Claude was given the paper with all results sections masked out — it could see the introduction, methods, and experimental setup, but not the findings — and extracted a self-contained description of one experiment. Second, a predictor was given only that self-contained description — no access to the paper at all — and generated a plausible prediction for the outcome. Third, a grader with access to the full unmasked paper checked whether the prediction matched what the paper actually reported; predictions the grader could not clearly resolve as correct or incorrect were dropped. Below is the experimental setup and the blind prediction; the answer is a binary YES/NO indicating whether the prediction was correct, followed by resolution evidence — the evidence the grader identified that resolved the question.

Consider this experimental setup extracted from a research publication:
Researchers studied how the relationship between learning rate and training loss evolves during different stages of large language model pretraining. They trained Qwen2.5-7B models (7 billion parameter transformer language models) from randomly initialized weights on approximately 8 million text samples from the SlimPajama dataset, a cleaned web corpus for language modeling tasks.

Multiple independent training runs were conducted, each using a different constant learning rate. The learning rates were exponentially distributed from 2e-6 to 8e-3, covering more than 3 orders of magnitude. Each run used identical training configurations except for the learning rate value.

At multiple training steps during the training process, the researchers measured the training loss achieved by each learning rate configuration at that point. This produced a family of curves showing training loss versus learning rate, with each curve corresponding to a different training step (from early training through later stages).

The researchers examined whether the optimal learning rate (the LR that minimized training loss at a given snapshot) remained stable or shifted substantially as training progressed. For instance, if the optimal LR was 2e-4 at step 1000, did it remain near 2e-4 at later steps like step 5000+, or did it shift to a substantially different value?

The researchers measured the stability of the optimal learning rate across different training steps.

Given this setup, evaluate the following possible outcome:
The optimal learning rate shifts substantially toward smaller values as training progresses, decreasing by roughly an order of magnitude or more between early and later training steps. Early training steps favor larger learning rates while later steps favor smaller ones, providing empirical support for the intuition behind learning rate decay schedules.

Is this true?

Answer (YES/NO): NO